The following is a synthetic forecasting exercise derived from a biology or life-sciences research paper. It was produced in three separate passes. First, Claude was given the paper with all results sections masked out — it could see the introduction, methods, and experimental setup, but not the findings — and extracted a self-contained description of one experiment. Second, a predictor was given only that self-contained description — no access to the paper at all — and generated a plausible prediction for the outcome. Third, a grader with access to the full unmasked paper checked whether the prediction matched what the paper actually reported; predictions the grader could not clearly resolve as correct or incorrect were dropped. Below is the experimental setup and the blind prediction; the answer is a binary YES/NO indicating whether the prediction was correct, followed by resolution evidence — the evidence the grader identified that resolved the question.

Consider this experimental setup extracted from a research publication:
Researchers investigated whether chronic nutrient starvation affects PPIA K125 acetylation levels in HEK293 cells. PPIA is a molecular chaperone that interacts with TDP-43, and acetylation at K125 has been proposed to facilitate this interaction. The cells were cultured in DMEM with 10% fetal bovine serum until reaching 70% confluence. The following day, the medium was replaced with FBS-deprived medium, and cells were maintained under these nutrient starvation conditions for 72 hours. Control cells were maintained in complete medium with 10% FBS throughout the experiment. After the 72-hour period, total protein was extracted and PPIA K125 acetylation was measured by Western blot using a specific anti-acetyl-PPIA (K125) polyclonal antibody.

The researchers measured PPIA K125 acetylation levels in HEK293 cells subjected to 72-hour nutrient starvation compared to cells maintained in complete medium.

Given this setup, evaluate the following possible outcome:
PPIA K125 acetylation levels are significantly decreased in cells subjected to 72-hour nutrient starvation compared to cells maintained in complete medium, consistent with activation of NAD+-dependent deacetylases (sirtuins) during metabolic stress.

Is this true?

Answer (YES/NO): NO